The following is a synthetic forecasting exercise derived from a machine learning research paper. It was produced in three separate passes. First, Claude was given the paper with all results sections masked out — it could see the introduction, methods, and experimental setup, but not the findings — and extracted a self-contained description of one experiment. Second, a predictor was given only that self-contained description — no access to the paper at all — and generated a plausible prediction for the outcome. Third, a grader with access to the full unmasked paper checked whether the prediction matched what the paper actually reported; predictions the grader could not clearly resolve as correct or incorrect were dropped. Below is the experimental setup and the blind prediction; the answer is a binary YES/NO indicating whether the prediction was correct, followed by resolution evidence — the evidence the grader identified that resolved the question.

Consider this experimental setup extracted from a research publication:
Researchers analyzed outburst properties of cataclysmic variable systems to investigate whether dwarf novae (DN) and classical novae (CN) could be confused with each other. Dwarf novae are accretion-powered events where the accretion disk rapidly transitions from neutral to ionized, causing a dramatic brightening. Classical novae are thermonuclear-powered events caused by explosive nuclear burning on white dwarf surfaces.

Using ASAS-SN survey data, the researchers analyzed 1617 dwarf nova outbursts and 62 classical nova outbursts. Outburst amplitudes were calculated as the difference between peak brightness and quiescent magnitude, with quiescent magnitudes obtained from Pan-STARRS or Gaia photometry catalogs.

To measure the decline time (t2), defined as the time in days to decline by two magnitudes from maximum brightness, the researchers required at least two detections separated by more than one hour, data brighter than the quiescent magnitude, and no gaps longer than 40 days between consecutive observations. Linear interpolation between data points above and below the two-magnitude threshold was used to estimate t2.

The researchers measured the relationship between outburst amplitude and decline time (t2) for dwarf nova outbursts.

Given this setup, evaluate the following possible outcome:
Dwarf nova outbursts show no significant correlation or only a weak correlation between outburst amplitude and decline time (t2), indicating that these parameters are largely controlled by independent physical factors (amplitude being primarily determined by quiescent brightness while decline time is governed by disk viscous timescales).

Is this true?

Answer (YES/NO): NO